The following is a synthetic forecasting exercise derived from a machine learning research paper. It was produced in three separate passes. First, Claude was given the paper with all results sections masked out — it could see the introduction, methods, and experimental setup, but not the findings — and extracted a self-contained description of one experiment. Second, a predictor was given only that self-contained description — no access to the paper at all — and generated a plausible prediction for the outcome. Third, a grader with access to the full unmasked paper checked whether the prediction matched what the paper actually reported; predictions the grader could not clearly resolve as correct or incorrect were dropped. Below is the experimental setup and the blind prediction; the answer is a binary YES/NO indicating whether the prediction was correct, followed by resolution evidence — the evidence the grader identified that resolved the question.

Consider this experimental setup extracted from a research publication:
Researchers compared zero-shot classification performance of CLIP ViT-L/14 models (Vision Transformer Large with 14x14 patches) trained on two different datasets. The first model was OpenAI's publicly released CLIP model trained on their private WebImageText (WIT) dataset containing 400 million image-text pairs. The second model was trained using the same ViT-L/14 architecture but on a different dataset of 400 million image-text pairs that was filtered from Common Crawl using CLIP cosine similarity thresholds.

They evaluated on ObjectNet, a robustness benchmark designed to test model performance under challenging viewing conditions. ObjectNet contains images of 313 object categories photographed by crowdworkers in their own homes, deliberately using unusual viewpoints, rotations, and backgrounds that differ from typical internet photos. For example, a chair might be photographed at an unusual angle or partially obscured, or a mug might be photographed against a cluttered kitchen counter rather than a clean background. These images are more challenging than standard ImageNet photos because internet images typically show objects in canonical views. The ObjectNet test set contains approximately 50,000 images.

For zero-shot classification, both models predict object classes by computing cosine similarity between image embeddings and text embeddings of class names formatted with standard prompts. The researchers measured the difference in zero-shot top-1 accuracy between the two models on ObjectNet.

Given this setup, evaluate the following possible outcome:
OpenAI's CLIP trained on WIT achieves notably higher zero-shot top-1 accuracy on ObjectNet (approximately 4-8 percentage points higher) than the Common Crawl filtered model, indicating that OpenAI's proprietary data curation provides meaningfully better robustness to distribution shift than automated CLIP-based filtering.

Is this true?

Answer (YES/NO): NO